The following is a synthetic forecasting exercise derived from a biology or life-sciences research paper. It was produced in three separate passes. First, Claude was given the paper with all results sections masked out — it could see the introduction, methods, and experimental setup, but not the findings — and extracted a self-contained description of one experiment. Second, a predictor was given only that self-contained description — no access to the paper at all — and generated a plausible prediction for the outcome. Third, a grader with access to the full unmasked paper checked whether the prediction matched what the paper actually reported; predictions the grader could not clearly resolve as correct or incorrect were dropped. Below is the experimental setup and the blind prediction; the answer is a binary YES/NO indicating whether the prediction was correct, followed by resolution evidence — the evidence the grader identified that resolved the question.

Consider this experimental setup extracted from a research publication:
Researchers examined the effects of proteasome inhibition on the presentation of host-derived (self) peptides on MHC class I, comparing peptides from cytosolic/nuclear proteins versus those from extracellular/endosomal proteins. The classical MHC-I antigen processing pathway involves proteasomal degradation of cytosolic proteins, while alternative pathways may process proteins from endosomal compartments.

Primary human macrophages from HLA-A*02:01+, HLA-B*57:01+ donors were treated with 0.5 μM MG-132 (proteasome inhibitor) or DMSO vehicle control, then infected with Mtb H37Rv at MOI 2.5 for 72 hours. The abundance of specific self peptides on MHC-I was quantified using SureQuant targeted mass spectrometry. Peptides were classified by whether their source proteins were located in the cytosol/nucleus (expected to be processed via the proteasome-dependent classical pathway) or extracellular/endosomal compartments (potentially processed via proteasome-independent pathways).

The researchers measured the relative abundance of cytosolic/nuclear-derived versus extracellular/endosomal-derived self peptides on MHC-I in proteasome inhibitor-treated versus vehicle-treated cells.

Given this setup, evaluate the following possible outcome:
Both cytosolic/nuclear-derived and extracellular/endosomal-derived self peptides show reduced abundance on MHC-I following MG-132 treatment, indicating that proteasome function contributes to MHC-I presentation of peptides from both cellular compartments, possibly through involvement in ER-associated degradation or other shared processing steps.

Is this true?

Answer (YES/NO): NO